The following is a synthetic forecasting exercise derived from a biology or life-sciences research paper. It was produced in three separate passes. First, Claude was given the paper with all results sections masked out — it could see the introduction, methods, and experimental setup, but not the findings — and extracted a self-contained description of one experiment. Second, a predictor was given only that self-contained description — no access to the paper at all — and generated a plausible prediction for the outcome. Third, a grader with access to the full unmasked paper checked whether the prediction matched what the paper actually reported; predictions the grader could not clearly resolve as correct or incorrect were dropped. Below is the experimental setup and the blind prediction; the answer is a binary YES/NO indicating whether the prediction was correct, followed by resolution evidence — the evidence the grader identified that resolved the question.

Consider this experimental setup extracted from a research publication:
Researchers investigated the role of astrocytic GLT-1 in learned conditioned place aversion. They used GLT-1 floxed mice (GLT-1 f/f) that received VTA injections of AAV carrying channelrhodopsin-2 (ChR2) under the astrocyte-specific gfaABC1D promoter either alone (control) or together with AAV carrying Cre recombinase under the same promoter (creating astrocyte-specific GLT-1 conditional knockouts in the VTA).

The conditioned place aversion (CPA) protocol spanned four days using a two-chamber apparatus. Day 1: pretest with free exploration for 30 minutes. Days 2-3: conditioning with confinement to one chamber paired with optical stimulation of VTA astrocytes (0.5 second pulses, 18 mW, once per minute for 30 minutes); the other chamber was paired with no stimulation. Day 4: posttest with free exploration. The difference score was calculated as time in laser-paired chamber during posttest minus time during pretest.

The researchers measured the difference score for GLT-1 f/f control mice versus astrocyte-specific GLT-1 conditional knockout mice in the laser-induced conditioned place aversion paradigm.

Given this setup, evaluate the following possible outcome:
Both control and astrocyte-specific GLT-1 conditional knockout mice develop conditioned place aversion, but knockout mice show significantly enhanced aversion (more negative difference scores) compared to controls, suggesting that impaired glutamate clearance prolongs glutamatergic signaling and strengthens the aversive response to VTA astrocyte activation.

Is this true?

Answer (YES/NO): NO